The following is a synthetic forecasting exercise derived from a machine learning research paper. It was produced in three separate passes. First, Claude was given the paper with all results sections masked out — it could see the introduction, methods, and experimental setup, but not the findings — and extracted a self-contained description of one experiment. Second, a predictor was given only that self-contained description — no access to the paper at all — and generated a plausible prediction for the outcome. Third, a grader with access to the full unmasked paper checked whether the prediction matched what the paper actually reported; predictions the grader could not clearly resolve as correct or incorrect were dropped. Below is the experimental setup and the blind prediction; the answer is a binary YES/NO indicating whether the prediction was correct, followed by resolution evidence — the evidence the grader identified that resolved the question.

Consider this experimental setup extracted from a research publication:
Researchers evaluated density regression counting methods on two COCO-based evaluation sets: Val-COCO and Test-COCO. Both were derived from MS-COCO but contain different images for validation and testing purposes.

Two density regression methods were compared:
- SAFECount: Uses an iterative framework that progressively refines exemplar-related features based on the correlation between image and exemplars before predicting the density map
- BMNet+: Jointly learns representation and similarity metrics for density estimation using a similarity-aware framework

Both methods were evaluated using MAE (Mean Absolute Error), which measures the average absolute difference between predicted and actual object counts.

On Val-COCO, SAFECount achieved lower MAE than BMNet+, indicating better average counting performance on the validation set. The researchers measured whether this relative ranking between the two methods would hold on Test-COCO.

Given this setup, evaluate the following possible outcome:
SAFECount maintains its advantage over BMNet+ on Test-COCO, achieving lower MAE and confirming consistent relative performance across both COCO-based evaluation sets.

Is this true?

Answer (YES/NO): NO